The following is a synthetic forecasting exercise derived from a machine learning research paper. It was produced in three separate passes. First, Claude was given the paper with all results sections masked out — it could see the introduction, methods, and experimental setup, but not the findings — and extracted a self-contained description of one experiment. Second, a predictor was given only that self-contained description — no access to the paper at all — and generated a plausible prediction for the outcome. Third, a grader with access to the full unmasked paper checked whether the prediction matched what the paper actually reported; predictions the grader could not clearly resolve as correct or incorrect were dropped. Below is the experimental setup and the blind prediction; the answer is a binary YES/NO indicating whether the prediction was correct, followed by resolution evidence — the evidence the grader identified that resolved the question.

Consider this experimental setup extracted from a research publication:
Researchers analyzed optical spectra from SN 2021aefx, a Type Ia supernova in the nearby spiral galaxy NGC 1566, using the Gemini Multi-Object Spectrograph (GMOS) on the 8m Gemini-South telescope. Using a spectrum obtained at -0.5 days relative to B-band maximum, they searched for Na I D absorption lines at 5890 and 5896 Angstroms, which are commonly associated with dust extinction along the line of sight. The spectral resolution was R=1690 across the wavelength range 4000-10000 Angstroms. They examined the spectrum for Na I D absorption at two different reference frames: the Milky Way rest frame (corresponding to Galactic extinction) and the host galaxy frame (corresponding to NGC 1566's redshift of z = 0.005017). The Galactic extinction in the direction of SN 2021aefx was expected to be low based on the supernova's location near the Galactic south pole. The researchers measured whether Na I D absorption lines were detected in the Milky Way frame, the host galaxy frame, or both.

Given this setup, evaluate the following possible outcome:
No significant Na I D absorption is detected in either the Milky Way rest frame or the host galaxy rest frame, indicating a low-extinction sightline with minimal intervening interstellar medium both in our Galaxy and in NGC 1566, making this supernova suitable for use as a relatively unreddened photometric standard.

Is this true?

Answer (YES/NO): NO